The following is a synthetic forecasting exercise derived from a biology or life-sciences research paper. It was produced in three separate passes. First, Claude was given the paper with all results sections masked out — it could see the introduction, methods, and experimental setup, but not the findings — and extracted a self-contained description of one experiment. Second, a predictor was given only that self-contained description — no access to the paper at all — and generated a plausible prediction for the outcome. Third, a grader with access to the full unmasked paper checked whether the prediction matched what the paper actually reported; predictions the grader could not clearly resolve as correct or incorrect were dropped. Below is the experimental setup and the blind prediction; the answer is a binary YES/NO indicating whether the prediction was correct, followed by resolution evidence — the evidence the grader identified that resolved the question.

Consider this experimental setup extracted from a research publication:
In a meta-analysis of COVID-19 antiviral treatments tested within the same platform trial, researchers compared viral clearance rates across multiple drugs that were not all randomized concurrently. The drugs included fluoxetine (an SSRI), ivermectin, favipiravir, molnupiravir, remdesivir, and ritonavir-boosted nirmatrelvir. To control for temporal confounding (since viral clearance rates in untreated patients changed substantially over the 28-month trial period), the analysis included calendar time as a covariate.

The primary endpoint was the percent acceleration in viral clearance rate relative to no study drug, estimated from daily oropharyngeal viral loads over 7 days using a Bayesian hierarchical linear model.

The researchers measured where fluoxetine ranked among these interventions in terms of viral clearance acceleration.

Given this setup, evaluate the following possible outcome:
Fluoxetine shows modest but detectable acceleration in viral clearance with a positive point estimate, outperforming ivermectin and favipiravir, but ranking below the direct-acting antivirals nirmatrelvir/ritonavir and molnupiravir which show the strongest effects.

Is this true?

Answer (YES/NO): YES